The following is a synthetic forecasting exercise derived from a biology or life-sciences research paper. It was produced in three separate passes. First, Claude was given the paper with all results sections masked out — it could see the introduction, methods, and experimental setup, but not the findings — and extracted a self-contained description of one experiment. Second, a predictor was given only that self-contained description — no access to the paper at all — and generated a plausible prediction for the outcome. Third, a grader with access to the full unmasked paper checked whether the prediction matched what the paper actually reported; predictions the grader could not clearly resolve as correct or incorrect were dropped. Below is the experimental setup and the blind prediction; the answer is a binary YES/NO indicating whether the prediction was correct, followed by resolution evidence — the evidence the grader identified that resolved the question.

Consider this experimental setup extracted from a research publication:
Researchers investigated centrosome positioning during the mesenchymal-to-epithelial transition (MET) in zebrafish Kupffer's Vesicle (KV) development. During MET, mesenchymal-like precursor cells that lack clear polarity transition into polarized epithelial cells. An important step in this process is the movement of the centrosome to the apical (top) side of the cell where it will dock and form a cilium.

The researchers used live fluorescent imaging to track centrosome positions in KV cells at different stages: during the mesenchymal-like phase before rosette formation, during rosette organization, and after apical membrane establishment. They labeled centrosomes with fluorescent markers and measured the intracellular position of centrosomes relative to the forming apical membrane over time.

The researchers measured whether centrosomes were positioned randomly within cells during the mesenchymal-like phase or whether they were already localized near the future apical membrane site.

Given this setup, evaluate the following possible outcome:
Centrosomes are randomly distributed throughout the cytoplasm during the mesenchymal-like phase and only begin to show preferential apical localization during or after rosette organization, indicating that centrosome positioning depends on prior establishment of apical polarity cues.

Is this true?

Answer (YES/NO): YES